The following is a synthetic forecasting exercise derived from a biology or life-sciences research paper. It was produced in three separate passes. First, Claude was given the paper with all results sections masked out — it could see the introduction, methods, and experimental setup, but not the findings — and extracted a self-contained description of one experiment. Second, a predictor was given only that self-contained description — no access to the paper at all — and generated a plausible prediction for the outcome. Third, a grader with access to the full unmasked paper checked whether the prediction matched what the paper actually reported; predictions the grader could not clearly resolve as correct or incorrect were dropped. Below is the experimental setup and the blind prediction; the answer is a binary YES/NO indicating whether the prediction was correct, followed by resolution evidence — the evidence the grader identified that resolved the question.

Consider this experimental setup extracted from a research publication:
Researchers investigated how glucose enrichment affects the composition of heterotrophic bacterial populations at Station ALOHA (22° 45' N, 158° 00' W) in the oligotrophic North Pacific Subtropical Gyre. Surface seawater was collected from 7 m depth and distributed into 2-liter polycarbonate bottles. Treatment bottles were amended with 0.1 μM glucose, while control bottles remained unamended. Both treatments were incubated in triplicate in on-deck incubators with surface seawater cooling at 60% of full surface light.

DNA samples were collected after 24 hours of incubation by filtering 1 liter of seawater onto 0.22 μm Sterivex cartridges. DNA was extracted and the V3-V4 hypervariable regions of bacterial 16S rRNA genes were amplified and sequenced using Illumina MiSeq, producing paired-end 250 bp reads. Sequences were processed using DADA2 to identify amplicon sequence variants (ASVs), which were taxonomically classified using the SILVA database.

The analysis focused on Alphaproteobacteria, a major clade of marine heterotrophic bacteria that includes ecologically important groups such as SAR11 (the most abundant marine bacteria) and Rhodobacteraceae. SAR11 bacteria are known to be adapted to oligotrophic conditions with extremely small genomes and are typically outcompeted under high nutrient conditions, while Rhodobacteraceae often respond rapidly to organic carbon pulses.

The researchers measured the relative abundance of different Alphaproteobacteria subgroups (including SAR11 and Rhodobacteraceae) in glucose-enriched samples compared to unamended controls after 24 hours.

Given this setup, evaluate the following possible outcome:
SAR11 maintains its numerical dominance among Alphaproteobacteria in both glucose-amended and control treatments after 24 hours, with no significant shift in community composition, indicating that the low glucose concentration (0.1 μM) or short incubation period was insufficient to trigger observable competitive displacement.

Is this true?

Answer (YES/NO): YES